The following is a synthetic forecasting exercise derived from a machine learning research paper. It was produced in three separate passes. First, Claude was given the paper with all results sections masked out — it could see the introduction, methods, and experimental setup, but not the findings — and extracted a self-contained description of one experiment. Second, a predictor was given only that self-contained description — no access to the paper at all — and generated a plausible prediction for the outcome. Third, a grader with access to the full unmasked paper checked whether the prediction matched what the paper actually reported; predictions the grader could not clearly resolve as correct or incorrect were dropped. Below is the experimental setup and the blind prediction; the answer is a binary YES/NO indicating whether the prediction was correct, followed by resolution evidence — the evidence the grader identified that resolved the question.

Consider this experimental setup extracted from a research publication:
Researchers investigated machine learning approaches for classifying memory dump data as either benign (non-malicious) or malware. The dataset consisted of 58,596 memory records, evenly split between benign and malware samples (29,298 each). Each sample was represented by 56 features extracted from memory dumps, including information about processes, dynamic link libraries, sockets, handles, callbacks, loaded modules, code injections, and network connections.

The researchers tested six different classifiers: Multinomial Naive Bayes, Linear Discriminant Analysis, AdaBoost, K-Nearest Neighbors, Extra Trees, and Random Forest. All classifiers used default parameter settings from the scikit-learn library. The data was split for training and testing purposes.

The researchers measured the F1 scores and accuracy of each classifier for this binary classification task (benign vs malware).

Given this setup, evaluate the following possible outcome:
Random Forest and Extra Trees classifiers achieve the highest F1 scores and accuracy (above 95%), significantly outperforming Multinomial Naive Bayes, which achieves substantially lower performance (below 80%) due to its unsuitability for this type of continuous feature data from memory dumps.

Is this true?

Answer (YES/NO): NO